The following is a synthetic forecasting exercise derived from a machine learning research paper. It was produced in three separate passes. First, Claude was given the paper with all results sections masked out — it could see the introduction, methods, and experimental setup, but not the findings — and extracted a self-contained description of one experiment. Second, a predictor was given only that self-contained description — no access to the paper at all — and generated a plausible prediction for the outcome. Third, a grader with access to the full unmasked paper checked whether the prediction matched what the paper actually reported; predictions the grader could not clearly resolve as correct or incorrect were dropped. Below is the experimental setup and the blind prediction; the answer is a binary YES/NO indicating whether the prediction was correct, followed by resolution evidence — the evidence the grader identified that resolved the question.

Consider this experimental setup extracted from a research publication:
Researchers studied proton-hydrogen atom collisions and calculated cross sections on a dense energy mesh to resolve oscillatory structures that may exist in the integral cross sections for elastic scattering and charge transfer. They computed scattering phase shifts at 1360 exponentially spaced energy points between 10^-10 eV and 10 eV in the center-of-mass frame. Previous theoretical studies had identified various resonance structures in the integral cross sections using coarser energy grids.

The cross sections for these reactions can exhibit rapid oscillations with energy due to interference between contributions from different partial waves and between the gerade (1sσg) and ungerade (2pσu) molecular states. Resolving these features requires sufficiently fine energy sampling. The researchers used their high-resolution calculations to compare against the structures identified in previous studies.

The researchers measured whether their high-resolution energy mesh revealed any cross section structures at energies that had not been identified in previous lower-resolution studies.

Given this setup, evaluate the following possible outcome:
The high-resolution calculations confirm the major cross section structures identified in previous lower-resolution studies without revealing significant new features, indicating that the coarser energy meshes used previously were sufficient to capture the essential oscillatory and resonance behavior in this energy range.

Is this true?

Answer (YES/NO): NO